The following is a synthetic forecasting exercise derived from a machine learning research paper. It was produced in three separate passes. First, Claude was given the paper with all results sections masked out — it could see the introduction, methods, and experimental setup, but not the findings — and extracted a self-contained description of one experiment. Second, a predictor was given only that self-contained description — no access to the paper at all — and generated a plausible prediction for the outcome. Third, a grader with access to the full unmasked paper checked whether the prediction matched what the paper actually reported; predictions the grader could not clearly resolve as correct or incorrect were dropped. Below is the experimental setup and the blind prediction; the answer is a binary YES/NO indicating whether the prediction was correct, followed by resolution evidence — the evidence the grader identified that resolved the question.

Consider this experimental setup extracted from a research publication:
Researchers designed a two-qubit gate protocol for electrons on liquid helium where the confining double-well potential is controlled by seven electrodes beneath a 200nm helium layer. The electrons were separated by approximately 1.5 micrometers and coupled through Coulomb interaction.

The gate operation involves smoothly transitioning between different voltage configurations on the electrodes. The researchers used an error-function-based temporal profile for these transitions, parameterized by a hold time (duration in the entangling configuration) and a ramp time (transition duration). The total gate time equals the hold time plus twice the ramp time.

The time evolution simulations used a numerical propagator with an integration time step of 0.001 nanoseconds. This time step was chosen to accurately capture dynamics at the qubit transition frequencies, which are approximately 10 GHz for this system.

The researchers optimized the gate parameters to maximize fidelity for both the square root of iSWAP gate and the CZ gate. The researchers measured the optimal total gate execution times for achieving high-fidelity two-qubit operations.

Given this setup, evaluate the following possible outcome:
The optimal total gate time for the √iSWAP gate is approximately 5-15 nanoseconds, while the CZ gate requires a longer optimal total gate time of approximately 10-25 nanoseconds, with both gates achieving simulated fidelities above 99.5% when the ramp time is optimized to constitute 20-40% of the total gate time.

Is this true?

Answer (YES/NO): NO